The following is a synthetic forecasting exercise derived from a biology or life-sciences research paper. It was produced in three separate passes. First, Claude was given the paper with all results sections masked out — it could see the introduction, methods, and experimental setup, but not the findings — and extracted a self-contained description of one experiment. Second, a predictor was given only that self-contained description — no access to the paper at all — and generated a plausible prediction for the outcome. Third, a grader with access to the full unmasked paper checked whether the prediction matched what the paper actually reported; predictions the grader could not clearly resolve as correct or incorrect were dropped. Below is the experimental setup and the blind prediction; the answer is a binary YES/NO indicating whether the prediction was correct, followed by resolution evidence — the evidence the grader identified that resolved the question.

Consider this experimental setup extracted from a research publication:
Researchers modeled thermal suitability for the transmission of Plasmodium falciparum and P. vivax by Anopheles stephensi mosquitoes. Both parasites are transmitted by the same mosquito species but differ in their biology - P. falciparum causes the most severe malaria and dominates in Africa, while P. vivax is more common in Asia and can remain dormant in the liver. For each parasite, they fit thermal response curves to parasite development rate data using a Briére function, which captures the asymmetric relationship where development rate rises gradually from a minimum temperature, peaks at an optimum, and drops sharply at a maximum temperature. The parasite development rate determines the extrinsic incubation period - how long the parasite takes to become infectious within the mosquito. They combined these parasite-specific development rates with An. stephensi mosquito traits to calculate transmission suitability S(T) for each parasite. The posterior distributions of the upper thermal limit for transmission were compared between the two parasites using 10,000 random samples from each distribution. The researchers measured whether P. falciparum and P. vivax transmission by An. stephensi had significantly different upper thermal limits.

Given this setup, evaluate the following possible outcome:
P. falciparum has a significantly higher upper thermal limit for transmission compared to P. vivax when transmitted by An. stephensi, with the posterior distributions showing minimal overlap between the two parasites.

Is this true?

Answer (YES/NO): YES